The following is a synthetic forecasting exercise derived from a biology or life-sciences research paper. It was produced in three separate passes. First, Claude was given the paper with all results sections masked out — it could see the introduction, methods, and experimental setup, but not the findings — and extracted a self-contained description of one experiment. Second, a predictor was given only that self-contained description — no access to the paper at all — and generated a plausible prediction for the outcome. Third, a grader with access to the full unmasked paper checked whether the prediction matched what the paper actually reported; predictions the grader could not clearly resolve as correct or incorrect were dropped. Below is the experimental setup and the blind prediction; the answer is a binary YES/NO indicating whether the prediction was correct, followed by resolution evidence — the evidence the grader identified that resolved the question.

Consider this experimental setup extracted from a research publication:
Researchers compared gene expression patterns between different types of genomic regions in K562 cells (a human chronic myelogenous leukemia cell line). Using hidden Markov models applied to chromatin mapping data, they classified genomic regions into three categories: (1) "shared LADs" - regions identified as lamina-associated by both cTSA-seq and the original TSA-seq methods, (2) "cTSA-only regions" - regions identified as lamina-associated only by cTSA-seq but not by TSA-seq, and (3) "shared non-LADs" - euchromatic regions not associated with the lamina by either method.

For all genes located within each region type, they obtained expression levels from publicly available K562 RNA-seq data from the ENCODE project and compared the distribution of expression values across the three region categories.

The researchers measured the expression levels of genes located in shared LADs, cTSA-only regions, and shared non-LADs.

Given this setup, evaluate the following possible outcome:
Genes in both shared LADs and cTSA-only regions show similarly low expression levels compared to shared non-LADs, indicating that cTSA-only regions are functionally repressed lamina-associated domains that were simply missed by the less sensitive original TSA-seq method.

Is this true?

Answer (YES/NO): YES